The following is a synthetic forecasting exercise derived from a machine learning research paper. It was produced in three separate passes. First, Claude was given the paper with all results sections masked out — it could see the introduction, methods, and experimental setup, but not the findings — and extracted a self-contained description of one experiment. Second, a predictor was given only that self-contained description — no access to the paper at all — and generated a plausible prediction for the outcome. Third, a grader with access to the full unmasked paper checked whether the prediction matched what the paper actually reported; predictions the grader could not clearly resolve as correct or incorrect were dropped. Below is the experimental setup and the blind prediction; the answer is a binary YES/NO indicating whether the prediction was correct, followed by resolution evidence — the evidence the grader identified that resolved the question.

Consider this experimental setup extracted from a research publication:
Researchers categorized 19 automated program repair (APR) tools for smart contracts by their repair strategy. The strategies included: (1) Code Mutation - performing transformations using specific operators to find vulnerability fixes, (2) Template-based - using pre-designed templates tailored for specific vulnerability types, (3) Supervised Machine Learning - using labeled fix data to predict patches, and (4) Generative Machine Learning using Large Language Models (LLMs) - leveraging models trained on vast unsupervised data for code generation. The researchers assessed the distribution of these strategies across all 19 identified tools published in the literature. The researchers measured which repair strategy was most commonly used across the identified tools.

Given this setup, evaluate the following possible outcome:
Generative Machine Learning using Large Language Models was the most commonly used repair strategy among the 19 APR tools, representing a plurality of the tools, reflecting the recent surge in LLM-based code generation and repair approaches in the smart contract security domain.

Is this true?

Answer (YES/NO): NO